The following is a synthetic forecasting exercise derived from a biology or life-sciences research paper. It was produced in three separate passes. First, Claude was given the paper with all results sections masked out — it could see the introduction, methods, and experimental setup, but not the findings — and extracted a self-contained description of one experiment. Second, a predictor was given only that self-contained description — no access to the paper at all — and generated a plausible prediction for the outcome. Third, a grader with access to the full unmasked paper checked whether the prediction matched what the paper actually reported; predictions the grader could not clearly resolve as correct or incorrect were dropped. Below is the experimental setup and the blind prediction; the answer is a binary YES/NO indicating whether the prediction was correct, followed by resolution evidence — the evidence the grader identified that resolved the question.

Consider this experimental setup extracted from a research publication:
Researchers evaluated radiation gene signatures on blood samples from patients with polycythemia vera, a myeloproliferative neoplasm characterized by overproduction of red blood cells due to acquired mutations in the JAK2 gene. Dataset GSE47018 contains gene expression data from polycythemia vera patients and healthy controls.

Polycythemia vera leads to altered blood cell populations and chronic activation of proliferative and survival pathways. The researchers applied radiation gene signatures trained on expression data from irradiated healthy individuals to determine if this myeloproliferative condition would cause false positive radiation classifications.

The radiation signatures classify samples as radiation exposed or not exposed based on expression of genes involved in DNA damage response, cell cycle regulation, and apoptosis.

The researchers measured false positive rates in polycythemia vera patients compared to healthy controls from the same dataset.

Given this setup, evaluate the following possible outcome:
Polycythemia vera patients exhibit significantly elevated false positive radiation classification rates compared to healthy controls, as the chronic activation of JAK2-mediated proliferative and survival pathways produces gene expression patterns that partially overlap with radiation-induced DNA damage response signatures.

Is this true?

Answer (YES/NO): YES